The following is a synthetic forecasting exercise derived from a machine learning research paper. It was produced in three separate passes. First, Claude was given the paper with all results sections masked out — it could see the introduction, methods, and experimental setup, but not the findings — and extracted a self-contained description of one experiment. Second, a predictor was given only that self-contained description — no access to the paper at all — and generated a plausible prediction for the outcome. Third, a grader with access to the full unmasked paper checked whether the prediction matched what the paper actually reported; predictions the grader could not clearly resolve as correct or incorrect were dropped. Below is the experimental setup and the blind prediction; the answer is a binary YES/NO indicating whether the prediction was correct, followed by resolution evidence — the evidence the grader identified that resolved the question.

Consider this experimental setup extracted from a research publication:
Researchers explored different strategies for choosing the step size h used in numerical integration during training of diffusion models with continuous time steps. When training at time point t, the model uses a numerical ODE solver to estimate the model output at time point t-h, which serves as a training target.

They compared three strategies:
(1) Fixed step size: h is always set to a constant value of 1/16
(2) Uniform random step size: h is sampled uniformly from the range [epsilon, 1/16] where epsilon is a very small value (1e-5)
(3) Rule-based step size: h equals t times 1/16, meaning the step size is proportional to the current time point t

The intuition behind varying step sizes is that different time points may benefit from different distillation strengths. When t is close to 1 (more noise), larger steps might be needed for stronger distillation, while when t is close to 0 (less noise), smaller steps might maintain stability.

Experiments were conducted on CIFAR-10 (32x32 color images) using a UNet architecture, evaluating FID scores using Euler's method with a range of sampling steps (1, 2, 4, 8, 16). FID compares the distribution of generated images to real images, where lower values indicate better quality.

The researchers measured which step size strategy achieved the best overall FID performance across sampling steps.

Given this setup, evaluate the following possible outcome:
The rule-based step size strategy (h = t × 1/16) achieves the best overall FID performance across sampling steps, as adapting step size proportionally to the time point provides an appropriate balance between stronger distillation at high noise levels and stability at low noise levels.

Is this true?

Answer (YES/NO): NO